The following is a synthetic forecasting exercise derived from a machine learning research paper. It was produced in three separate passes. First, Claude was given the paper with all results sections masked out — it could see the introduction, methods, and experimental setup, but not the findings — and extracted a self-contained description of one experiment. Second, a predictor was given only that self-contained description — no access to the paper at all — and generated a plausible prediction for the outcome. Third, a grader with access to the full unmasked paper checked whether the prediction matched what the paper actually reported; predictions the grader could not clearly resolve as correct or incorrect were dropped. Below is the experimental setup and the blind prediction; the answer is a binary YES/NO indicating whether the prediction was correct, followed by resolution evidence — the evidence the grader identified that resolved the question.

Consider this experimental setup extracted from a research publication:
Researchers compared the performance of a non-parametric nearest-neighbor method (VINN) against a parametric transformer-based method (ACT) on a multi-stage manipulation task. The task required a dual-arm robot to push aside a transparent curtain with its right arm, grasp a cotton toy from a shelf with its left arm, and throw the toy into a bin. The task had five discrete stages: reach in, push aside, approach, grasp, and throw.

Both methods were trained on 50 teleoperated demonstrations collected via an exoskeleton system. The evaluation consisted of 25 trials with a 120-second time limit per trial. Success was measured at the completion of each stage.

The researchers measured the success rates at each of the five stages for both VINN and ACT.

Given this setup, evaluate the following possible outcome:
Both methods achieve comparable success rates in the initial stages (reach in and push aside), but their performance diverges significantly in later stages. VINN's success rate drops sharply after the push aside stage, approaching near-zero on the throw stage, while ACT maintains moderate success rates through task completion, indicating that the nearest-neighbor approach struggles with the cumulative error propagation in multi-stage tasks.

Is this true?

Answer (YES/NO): NO